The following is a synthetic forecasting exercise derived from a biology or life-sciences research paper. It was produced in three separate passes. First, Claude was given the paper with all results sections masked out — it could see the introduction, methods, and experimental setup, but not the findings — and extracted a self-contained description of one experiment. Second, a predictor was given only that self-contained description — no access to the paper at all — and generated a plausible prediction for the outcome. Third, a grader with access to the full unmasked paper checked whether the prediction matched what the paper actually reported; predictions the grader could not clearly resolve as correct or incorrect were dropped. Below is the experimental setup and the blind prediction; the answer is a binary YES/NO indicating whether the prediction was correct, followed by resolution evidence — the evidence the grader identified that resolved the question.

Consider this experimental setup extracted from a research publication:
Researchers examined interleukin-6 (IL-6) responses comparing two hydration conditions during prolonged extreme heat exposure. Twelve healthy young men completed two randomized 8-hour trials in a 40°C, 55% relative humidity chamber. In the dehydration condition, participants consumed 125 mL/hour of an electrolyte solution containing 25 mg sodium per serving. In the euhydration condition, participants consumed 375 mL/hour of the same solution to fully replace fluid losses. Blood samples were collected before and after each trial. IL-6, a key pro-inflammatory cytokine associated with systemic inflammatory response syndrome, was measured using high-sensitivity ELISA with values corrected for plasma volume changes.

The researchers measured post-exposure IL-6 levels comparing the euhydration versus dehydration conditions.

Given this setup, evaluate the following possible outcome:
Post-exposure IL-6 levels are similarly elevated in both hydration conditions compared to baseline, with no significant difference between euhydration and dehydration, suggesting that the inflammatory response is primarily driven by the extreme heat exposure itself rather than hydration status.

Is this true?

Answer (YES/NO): NO